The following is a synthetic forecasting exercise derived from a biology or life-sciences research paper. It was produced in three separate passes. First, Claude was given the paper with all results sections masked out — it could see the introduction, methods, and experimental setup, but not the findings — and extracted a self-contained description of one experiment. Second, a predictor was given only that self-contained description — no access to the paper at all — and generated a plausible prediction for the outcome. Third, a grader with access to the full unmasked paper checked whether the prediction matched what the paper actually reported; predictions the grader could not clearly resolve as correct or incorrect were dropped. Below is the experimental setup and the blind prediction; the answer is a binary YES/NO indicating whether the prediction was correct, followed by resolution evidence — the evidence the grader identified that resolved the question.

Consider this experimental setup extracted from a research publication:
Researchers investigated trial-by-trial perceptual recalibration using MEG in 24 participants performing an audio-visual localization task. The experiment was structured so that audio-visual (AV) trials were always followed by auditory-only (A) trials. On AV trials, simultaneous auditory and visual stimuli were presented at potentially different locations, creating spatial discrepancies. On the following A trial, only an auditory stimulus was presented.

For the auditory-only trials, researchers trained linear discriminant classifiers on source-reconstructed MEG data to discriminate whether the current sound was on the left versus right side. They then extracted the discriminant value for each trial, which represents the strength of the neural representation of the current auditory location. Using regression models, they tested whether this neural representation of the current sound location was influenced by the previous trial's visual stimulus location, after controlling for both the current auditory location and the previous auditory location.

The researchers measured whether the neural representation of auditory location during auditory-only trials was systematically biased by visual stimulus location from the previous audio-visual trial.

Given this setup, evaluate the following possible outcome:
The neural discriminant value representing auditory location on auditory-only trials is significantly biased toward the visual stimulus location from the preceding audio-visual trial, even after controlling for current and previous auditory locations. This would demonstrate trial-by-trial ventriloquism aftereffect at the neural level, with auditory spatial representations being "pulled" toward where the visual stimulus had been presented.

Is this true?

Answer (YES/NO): YES